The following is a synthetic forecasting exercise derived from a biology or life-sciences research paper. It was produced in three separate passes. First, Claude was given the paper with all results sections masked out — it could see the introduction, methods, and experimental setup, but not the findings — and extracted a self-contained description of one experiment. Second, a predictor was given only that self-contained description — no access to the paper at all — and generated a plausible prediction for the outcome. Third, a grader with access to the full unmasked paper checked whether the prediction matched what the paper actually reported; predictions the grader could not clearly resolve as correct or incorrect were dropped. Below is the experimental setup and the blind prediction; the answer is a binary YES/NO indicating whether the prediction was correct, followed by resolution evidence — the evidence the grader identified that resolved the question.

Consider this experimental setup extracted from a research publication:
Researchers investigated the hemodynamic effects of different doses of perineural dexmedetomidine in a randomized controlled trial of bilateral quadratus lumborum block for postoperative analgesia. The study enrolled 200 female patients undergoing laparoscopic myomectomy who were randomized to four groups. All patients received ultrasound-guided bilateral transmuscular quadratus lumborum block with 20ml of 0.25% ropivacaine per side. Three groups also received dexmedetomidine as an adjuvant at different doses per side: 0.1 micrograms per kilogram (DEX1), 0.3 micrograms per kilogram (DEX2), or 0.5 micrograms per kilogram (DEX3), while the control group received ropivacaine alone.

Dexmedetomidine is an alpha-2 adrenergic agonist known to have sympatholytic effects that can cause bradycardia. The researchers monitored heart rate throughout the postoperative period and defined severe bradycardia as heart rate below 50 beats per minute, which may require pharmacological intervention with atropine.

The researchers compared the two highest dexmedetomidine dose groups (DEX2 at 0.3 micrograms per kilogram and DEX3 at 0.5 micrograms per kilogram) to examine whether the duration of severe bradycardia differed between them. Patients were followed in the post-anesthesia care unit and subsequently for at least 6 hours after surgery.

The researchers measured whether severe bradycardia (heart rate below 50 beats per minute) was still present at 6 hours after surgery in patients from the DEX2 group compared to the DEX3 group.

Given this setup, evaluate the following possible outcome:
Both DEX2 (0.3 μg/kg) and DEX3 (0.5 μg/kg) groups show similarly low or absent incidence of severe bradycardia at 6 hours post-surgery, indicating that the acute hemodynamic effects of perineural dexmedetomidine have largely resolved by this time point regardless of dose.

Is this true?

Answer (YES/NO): NO